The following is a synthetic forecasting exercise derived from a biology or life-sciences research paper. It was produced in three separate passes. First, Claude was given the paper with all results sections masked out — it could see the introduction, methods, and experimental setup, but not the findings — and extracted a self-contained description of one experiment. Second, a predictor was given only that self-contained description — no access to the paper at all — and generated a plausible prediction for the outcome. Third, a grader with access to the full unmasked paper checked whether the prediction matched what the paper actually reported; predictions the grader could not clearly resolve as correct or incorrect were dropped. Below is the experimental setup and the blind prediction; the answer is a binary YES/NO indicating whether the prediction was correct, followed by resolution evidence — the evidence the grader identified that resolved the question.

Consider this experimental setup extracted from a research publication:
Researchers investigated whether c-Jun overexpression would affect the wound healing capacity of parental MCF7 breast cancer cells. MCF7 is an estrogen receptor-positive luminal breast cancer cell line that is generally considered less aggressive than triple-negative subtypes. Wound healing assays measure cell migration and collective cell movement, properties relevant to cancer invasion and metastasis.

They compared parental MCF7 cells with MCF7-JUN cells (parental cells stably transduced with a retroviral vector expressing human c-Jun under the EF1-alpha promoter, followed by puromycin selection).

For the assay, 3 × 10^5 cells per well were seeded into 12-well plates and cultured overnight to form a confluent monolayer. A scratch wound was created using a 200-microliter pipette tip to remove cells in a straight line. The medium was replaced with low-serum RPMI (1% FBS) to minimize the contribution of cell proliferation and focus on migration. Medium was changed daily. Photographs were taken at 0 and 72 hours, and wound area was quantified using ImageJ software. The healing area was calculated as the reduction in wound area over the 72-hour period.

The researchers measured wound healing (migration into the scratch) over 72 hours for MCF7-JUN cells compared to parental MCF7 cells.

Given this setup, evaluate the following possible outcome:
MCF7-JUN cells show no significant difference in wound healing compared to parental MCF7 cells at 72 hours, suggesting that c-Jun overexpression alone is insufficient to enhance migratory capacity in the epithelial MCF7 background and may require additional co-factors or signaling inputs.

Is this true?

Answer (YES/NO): NO